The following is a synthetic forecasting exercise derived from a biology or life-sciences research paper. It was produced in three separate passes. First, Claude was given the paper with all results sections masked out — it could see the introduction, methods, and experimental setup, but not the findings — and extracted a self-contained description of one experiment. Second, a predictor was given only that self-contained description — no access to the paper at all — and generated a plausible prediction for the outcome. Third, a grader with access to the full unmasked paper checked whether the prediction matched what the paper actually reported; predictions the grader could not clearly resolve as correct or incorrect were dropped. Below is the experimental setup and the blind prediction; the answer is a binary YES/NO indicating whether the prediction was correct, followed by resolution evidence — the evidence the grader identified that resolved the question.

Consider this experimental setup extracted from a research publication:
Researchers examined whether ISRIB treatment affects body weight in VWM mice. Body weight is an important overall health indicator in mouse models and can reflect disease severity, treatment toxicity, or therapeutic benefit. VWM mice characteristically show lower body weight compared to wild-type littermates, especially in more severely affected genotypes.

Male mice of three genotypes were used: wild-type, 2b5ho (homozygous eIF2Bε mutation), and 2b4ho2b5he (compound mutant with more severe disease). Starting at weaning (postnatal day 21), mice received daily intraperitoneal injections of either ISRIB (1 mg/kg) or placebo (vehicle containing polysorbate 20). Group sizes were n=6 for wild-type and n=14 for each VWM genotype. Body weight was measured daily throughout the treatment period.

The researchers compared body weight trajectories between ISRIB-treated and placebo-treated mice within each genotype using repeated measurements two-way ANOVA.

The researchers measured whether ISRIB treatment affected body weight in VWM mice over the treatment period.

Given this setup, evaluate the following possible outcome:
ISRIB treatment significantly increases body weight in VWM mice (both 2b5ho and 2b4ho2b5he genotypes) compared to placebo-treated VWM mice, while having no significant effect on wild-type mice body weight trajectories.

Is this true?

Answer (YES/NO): YES